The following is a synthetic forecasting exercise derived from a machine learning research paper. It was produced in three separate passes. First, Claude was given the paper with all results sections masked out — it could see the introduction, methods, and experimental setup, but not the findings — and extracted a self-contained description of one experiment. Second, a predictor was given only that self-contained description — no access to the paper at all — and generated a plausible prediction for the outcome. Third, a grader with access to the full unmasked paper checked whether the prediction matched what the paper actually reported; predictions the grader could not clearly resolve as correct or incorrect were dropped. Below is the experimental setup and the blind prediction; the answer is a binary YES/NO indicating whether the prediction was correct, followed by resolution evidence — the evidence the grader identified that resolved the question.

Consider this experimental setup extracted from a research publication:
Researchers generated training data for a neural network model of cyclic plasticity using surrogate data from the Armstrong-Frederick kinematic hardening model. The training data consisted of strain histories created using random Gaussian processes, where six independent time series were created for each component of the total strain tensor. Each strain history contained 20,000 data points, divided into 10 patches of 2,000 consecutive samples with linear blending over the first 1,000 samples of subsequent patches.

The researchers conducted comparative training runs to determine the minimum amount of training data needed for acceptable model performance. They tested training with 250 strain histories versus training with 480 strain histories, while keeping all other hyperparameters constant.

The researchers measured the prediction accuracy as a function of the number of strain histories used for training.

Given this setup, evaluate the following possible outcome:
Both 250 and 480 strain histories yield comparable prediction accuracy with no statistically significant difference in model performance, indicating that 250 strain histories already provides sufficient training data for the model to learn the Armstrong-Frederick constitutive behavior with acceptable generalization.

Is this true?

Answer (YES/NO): NO